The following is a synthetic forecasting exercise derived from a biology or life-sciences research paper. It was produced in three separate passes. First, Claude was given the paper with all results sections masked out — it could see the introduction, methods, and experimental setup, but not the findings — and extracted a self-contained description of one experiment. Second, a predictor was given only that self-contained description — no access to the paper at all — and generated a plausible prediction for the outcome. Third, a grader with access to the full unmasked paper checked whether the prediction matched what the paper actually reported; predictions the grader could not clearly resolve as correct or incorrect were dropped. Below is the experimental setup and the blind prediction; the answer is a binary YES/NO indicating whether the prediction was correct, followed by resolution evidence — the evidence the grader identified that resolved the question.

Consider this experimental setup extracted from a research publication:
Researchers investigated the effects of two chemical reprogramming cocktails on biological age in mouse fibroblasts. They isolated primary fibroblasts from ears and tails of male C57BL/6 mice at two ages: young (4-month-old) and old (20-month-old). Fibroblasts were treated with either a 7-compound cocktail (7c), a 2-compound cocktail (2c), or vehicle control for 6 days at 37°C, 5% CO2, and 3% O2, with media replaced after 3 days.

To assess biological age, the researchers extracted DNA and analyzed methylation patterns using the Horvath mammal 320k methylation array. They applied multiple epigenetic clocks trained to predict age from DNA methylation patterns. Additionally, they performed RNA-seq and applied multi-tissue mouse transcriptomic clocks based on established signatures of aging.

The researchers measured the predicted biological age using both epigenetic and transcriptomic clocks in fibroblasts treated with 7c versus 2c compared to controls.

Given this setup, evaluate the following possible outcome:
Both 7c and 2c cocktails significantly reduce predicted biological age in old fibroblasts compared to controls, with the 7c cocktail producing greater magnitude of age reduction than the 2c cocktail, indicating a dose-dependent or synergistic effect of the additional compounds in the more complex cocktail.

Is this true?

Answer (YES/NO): NO